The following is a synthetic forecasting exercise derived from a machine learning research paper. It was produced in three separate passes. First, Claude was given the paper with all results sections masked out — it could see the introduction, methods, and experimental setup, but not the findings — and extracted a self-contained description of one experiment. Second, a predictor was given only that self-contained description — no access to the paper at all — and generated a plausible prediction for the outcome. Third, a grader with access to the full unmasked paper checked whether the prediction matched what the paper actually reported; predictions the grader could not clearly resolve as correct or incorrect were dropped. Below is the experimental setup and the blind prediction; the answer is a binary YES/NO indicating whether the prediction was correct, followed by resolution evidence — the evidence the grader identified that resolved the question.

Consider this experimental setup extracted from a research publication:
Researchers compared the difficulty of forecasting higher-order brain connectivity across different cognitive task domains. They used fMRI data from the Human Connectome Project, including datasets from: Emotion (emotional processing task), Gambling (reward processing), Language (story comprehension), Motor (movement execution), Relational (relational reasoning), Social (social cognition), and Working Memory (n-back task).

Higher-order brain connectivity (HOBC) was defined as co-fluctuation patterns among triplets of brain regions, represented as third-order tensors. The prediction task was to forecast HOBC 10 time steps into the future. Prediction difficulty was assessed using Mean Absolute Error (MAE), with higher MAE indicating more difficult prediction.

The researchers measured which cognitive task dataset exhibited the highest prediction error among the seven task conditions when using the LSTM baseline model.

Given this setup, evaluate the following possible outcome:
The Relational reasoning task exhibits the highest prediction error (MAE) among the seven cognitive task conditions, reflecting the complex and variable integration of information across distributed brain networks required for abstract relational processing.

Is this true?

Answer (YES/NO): YES